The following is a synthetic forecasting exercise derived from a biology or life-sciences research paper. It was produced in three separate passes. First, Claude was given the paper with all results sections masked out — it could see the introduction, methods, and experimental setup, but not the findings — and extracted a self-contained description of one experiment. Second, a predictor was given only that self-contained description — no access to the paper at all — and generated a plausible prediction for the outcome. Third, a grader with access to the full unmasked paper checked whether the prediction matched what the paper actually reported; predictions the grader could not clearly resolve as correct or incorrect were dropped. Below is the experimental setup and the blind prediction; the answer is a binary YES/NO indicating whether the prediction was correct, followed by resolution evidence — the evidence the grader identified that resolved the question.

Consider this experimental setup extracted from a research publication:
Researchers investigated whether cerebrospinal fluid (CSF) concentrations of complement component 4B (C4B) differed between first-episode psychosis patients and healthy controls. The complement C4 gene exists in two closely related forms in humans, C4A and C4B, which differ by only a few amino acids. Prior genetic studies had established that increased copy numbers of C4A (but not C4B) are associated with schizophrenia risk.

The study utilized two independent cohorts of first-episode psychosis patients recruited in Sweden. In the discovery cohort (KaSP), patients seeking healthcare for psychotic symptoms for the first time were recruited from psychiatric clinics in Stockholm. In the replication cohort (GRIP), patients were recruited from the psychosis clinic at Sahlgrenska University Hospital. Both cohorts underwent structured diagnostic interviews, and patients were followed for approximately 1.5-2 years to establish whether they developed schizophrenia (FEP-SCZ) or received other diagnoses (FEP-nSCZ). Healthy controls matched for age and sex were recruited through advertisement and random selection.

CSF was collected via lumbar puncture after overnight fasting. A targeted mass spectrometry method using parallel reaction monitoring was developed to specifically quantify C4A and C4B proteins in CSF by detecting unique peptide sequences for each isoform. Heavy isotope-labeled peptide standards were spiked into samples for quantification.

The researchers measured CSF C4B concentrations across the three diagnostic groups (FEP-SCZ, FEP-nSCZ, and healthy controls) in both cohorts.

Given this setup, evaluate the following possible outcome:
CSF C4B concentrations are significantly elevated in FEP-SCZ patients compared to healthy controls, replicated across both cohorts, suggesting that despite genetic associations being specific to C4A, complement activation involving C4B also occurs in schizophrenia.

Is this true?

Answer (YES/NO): NO